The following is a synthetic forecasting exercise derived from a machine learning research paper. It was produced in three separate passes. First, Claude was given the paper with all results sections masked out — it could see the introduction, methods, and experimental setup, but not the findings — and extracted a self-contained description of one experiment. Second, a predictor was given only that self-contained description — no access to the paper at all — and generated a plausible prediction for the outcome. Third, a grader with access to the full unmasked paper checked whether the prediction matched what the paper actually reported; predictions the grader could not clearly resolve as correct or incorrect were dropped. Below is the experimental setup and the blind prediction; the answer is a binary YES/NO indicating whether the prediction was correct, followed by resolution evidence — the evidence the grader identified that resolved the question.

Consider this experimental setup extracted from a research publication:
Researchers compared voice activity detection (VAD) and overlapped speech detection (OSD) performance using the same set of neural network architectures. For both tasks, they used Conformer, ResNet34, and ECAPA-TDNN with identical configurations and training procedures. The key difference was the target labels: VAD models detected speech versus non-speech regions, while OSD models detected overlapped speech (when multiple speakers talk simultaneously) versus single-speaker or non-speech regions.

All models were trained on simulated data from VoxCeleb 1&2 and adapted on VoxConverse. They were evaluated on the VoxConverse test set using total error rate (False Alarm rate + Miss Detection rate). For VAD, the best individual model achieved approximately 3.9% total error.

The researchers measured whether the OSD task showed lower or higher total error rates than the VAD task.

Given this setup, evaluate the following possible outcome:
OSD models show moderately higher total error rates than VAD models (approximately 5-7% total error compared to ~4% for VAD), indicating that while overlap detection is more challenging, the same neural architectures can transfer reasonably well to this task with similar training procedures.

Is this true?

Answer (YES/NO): NO